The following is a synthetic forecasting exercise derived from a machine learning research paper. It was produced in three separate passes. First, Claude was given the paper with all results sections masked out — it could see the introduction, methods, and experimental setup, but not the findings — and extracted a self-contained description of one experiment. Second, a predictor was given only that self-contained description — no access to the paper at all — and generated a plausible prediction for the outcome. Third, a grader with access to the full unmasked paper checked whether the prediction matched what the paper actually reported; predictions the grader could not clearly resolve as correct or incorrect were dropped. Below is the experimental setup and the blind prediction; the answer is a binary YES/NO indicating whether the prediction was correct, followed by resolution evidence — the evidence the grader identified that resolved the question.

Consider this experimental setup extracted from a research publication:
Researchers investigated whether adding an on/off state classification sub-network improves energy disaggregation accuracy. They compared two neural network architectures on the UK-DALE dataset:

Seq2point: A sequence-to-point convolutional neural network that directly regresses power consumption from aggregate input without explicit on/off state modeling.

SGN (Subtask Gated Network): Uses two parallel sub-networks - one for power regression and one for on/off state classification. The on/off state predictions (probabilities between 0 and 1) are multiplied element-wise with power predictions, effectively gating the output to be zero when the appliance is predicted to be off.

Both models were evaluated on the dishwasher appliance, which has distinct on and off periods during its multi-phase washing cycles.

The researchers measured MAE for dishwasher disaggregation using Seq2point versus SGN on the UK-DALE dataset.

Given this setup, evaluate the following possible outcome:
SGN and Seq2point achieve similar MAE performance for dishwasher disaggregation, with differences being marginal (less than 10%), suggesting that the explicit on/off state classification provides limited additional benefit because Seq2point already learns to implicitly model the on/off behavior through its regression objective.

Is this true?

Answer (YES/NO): NO